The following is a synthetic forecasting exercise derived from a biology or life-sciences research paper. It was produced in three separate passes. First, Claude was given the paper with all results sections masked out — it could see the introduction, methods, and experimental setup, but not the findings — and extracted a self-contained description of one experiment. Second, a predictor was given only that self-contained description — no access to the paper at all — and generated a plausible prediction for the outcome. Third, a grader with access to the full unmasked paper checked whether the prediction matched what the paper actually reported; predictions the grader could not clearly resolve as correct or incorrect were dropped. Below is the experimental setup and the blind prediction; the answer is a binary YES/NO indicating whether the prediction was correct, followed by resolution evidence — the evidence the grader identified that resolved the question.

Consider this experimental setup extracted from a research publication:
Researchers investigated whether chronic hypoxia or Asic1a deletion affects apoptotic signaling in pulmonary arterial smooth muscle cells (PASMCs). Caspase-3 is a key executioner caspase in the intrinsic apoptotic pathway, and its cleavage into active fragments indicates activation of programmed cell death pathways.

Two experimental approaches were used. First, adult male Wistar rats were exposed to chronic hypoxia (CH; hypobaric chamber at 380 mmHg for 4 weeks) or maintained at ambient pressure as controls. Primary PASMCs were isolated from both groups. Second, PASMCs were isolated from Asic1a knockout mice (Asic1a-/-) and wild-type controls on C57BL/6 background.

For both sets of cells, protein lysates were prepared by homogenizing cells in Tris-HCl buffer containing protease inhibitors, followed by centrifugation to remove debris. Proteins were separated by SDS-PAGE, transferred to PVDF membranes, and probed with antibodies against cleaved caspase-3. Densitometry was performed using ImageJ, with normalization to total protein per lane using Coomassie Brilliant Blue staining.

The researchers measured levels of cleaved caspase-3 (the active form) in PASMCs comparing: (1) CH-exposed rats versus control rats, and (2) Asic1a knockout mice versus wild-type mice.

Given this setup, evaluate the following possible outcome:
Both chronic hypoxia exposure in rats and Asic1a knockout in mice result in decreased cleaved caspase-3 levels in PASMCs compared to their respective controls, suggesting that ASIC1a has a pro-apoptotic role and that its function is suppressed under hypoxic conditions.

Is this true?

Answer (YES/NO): YES